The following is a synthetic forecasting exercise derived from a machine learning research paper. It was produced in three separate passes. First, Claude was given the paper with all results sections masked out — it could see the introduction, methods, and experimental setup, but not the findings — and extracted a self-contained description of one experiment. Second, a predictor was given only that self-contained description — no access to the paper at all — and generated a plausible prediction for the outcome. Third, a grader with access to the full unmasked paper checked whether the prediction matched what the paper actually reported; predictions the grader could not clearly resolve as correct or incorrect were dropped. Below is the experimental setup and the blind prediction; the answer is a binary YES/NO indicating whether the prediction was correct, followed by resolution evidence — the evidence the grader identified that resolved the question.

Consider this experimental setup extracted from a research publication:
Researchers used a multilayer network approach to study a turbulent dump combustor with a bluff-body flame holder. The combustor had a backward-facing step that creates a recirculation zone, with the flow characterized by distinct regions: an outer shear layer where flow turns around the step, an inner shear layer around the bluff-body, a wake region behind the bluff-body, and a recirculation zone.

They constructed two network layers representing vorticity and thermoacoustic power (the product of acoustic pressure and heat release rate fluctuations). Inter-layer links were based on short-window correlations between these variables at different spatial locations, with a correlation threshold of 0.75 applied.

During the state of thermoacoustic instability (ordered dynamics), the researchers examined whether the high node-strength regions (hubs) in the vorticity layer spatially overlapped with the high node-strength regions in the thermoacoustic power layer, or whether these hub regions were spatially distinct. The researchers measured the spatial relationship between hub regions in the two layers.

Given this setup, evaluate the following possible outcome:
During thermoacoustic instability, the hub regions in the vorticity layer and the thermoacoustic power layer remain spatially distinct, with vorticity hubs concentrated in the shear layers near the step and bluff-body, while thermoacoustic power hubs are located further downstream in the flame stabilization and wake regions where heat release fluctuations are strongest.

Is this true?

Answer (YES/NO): NO